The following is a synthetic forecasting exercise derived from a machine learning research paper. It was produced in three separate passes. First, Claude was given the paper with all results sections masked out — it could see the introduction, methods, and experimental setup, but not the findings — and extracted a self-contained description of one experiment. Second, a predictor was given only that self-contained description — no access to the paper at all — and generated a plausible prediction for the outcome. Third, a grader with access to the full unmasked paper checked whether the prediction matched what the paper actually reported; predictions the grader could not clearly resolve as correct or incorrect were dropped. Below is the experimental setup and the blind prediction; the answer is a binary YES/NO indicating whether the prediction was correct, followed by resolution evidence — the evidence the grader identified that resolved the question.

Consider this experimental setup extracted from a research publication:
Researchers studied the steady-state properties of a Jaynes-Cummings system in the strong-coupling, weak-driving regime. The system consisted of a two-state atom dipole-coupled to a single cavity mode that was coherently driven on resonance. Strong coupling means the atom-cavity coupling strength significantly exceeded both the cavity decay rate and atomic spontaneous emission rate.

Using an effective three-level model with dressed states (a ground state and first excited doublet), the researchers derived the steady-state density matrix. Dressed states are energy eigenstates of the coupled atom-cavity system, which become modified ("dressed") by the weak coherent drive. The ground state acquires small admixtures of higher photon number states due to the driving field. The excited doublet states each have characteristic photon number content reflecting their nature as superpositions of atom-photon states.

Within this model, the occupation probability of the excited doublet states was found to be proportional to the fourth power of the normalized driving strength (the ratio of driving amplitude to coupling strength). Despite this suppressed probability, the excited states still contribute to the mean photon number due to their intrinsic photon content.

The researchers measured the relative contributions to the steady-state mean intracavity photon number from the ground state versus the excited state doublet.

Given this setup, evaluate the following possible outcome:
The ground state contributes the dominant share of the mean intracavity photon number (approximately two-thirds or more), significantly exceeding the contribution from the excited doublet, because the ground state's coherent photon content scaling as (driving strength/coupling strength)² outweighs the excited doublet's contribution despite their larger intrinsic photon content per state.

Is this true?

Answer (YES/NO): NO